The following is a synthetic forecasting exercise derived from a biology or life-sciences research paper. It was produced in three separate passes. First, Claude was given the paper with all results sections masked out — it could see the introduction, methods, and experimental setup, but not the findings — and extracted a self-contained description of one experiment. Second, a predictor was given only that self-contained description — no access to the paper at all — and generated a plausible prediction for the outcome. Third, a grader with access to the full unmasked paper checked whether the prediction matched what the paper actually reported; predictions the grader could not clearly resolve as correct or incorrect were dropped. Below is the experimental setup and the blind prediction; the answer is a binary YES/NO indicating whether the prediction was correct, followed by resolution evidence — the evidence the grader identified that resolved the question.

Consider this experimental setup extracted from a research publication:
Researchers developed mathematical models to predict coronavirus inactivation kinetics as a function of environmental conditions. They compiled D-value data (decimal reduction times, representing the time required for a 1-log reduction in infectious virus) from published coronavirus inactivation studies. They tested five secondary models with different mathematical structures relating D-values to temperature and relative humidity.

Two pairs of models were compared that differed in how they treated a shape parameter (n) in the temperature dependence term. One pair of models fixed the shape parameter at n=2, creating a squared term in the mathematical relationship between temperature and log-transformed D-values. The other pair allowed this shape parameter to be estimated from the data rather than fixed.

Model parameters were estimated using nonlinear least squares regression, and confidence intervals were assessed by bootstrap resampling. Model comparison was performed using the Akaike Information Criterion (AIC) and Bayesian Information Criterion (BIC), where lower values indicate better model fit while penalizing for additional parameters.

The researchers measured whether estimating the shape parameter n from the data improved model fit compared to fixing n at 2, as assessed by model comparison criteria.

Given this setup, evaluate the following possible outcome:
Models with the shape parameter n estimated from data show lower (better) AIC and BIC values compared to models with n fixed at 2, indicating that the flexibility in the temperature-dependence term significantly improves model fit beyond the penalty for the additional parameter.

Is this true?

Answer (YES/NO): NO